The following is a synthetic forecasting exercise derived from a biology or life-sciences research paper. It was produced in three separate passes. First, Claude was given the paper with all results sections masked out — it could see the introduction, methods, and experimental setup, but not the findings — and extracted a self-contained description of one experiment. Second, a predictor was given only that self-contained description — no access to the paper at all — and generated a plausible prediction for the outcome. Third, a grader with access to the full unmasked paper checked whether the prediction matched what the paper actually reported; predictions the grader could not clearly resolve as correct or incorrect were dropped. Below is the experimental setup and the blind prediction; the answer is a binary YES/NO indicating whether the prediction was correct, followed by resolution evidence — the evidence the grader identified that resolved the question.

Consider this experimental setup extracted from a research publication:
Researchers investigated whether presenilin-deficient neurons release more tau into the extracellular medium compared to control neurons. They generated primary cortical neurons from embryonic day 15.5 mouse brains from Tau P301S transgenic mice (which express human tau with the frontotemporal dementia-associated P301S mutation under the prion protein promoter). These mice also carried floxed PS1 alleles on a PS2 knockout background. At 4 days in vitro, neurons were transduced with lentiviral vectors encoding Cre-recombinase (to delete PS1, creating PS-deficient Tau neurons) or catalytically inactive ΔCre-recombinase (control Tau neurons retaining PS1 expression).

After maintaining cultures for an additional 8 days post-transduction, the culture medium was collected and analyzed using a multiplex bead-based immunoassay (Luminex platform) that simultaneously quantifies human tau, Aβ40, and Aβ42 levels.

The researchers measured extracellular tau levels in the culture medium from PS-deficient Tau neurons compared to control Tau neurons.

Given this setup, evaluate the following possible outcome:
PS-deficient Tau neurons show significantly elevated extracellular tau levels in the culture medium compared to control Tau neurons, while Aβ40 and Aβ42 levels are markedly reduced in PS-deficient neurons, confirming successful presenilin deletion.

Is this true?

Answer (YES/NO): NO